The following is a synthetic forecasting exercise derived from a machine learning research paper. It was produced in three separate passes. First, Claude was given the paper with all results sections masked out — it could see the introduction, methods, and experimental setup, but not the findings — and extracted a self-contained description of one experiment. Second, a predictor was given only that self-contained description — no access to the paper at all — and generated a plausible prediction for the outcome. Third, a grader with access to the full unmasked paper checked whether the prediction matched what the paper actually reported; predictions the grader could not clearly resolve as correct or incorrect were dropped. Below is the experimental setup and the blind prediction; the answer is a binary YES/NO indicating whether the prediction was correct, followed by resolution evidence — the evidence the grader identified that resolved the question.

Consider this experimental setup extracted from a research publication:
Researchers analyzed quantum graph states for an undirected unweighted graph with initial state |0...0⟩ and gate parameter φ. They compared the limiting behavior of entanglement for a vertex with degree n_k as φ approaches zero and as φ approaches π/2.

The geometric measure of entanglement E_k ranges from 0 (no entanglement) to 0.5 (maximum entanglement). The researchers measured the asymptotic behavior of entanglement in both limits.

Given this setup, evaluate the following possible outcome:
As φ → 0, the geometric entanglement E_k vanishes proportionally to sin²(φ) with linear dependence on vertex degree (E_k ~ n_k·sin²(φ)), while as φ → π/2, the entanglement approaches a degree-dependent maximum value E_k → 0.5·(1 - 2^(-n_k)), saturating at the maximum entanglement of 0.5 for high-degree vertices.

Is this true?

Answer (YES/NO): NO